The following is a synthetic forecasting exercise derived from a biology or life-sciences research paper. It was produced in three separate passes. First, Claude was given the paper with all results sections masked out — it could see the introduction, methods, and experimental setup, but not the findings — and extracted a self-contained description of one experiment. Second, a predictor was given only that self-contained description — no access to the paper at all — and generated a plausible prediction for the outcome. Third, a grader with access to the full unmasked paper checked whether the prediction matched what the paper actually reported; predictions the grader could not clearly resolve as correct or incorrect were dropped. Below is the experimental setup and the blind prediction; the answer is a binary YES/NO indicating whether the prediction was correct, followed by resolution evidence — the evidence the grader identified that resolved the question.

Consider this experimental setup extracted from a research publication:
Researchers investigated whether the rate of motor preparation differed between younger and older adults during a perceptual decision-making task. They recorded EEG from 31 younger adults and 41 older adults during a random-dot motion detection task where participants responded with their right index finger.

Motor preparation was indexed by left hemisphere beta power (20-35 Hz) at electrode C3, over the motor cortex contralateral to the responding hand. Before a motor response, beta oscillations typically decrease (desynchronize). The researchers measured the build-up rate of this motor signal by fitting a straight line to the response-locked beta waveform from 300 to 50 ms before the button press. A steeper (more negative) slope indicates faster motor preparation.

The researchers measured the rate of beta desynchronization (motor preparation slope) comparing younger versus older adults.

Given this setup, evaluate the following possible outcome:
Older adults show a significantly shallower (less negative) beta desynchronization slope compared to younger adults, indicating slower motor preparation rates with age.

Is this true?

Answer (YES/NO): NO